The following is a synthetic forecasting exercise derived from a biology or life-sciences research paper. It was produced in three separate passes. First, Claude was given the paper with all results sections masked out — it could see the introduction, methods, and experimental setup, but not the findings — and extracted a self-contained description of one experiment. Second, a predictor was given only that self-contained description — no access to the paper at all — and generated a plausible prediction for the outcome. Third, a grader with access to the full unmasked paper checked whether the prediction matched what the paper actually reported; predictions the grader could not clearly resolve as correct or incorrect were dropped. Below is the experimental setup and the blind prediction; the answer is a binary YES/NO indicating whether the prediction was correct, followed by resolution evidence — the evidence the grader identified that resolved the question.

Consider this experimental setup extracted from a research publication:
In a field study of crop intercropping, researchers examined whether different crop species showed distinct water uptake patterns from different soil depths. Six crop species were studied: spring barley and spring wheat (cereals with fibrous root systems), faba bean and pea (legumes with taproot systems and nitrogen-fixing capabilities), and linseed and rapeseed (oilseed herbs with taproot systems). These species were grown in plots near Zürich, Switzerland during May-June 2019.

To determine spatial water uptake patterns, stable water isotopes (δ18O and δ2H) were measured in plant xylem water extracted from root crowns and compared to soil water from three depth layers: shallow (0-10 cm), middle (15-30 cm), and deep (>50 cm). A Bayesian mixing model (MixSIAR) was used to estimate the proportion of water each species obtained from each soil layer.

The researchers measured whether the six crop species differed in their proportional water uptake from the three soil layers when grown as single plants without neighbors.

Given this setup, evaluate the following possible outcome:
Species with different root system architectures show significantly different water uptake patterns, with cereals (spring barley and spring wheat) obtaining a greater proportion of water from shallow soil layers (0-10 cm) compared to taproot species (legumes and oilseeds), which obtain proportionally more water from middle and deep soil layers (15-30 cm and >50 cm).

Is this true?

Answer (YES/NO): NO